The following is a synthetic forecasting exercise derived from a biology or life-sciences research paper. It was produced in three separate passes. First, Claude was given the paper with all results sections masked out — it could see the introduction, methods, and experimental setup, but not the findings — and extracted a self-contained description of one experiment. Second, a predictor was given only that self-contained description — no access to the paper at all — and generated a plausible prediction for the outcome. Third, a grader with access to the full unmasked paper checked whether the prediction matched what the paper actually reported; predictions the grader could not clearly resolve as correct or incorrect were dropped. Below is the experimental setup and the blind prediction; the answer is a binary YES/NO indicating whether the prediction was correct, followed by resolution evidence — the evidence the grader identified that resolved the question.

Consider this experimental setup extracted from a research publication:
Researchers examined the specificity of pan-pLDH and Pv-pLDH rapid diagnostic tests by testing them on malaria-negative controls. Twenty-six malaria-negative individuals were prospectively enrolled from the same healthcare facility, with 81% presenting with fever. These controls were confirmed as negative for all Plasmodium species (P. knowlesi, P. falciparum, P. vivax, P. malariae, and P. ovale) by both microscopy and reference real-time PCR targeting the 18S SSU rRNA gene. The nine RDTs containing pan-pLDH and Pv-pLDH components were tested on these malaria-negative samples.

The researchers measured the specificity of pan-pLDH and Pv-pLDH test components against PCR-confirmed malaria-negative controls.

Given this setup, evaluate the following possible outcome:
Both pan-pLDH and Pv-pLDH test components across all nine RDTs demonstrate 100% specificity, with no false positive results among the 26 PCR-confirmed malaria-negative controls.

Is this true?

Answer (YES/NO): YES